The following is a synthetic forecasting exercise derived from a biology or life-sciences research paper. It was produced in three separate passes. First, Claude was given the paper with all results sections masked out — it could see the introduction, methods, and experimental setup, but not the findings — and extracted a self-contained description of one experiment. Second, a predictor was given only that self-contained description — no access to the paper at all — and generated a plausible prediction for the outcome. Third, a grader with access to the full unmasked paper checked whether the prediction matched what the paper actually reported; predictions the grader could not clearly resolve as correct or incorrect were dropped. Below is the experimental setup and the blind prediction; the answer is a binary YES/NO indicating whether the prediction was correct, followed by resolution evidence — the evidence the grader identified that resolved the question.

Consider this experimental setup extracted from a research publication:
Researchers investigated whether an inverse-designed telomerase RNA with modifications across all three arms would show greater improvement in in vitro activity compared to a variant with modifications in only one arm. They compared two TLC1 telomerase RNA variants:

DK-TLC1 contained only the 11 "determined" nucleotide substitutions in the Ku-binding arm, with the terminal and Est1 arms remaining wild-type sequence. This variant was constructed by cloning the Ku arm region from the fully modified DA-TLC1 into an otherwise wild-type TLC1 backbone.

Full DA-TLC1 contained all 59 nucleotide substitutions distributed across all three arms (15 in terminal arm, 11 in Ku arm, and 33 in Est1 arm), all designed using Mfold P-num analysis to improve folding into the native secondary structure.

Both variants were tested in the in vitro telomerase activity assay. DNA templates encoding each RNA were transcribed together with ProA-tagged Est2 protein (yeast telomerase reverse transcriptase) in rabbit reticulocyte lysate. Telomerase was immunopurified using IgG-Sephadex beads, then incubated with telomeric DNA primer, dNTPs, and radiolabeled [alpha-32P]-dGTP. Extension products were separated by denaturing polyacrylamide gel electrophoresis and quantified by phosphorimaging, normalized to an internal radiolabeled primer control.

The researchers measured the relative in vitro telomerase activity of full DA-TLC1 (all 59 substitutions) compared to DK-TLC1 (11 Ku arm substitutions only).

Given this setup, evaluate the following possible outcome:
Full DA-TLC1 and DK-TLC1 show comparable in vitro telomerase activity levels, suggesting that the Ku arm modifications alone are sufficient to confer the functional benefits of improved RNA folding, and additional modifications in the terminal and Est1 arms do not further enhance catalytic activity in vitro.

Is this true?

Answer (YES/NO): YES